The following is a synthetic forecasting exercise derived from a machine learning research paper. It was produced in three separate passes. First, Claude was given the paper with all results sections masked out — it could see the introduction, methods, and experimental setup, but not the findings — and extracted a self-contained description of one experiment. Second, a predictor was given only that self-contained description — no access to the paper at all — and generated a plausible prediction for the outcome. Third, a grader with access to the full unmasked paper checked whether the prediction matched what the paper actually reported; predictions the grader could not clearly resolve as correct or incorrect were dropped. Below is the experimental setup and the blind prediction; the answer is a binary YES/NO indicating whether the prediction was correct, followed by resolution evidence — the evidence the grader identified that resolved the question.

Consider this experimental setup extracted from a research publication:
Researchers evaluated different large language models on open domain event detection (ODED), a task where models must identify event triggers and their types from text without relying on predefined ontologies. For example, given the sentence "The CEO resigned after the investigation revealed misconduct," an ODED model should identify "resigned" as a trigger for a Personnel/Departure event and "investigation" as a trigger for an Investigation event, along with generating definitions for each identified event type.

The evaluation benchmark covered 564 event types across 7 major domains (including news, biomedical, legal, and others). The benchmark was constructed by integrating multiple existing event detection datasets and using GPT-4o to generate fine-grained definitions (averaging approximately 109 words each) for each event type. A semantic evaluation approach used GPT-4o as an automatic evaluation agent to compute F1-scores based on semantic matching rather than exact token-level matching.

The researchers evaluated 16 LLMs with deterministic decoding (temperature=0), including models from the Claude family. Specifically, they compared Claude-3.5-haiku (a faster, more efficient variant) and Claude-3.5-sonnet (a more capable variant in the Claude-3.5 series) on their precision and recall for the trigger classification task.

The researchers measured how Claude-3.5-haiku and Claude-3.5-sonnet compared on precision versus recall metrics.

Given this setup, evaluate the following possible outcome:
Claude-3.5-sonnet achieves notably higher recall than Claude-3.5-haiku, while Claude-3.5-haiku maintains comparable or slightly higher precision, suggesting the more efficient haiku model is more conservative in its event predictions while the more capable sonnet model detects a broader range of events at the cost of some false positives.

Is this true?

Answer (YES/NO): NO